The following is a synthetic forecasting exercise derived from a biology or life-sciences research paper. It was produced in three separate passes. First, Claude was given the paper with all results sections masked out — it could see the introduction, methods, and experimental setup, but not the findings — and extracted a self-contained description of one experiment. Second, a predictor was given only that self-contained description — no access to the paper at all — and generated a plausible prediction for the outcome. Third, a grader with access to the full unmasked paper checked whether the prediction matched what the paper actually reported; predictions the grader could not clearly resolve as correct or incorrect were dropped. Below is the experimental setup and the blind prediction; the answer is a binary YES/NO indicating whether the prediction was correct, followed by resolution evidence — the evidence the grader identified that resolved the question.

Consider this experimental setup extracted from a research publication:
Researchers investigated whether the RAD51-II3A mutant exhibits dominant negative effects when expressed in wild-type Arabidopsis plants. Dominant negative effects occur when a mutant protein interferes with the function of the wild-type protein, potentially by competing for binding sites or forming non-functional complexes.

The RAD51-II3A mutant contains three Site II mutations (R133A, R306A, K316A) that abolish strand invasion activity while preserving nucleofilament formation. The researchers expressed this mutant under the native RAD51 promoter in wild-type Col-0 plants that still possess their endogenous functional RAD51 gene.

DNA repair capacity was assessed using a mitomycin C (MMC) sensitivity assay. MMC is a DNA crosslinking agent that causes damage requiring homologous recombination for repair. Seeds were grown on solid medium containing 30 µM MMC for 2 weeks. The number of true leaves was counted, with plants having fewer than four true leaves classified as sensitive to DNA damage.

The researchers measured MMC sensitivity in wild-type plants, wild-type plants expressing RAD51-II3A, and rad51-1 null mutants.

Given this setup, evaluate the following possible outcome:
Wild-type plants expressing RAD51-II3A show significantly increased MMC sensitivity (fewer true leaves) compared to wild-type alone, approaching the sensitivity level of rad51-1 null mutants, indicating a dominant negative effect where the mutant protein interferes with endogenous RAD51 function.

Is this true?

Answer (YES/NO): YES